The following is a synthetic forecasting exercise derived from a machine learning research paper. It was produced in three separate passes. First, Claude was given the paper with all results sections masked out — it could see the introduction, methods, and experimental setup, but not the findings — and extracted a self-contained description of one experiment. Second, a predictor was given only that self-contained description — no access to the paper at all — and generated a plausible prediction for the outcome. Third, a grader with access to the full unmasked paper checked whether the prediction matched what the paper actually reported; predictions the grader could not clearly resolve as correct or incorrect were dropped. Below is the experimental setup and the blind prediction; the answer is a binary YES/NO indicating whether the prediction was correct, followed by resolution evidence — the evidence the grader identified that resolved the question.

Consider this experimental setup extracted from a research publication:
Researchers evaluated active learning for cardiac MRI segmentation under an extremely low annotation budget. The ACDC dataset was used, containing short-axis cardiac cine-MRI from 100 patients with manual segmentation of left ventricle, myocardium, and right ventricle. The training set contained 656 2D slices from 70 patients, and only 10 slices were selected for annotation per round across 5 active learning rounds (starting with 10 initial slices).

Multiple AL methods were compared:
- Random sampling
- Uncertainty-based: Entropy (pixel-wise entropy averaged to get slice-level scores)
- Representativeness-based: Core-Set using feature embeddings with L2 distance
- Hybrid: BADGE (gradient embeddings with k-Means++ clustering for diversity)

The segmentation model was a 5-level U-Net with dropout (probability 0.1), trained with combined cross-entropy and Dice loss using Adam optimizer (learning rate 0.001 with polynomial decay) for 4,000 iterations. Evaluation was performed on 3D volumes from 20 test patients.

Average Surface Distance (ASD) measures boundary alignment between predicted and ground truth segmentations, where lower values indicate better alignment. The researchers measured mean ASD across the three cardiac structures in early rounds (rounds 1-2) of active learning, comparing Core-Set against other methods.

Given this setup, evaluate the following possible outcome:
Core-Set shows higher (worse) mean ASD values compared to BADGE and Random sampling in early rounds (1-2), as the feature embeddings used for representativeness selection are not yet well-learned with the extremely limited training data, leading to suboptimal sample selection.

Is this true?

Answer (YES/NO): NO